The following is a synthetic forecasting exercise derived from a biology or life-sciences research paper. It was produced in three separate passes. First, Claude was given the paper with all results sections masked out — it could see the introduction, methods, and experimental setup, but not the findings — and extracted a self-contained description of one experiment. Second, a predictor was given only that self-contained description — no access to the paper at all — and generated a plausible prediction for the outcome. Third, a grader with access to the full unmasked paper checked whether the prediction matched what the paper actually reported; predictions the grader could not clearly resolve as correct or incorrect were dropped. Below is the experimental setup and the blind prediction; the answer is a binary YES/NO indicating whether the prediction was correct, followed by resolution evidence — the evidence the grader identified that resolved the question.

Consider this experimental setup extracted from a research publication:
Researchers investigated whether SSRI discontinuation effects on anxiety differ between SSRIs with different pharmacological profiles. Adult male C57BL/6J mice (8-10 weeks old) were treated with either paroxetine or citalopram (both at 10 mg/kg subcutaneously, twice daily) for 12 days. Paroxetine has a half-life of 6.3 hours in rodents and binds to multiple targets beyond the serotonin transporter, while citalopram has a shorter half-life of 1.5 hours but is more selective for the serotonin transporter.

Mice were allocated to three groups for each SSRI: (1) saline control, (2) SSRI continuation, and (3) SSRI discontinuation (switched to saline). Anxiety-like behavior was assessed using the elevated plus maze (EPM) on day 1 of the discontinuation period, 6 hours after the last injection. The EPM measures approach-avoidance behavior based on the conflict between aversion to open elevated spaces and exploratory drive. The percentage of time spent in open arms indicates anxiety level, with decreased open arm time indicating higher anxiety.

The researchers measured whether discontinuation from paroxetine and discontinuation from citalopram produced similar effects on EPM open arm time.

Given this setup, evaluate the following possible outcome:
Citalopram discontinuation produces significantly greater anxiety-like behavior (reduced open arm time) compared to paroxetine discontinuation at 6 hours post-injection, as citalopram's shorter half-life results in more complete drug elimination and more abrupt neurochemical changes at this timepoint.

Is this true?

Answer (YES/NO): NO